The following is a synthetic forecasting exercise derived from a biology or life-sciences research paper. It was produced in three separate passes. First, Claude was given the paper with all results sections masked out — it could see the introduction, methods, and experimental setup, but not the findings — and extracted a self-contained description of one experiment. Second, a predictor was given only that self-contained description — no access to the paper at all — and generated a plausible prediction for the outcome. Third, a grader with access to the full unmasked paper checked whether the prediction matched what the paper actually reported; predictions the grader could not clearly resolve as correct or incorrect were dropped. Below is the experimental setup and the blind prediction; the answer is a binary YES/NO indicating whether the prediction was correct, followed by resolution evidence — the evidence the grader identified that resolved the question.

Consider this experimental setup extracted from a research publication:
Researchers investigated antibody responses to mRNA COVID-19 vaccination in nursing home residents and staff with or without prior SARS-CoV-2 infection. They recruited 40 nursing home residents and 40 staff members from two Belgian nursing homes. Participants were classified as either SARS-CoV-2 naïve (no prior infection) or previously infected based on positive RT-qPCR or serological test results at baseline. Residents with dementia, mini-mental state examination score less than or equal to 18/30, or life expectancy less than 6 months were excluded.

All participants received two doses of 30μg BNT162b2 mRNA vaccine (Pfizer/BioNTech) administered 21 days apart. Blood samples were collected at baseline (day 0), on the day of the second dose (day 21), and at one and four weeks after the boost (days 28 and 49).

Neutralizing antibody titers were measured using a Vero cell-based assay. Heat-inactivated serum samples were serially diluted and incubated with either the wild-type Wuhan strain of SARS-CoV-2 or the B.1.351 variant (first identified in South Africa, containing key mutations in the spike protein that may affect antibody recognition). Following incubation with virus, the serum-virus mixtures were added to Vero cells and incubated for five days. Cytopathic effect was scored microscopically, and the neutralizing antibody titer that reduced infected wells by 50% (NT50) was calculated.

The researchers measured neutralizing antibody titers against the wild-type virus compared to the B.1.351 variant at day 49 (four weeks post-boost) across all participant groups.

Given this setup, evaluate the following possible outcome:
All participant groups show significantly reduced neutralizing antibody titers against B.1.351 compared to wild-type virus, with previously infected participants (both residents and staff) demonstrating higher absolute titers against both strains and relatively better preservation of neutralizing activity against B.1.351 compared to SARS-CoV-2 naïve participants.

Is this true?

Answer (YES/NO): YES